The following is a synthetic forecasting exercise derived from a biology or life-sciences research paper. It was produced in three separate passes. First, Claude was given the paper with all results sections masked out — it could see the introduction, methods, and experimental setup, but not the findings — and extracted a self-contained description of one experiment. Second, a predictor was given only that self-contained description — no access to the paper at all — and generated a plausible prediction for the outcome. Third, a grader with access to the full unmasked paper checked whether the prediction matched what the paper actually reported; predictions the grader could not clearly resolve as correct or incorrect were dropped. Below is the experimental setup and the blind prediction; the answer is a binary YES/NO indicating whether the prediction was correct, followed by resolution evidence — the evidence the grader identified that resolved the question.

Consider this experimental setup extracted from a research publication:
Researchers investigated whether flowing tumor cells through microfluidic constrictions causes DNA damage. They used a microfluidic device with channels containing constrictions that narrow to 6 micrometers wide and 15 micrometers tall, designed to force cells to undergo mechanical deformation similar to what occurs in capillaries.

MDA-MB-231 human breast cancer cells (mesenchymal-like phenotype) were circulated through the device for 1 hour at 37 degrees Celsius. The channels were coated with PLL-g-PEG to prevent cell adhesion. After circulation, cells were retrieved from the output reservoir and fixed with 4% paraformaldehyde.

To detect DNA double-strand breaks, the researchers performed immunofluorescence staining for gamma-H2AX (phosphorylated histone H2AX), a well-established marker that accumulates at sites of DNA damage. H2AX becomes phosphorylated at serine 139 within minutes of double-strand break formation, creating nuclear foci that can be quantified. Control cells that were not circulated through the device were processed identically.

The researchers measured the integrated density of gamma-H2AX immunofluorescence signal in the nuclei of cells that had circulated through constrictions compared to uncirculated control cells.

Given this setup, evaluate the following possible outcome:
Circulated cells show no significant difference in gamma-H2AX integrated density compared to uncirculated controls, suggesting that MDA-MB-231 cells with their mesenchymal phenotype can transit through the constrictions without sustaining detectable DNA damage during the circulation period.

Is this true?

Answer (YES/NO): YES